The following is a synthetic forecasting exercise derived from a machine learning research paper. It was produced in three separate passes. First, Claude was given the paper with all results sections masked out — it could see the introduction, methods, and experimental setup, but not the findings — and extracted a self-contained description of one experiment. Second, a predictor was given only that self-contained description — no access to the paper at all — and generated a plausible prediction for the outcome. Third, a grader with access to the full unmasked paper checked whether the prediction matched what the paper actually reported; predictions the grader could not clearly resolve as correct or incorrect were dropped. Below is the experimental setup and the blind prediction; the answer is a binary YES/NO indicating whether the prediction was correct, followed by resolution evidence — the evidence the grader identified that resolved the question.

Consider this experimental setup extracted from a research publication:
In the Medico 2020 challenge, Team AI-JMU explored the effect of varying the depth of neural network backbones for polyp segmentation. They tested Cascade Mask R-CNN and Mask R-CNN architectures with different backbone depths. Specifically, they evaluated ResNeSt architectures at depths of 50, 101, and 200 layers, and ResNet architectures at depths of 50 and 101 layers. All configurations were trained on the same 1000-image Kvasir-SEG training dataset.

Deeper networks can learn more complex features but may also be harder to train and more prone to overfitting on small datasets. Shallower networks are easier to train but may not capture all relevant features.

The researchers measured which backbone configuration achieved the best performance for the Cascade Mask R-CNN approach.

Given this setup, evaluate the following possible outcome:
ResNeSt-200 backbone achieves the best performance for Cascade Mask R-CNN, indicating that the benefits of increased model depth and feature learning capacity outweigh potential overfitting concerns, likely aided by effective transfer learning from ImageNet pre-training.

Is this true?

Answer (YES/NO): NO